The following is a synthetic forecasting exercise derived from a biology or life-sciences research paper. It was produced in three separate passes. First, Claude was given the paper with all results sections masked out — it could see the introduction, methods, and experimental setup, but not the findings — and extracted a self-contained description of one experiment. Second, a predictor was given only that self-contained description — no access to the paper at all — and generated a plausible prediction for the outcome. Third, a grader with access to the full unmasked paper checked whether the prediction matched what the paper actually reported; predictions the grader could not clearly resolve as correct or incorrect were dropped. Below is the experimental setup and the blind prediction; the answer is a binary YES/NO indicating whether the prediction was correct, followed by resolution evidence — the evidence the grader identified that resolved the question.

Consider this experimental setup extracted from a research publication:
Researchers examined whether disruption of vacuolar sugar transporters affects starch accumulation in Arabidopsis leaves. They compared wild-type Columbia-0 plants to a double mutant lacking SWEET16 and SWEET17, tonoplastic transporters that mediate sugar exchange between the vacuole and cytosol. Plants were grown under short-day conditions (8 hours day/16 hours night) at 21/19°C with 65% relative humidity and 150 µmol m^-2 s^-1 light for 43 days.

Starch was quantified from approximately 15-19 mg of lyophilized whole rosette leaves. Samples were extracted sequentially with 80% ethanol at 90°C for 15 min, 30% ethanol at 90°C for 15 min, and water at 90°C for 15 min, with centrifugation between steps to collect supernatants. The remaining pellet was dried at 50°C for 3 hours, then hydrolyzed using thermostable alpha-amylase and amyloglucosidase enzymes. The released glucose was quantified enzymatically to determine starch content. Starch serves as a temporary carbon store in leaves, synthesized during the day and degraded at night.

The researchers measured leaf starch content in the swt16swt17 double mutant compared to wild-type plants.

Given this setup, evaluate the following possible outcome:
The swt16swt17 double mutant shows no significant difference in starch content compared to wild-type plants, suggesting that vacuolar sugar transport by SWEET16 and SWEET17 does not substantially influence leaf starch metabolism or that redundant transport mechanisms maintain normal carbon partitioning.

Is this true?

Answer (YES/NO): NO